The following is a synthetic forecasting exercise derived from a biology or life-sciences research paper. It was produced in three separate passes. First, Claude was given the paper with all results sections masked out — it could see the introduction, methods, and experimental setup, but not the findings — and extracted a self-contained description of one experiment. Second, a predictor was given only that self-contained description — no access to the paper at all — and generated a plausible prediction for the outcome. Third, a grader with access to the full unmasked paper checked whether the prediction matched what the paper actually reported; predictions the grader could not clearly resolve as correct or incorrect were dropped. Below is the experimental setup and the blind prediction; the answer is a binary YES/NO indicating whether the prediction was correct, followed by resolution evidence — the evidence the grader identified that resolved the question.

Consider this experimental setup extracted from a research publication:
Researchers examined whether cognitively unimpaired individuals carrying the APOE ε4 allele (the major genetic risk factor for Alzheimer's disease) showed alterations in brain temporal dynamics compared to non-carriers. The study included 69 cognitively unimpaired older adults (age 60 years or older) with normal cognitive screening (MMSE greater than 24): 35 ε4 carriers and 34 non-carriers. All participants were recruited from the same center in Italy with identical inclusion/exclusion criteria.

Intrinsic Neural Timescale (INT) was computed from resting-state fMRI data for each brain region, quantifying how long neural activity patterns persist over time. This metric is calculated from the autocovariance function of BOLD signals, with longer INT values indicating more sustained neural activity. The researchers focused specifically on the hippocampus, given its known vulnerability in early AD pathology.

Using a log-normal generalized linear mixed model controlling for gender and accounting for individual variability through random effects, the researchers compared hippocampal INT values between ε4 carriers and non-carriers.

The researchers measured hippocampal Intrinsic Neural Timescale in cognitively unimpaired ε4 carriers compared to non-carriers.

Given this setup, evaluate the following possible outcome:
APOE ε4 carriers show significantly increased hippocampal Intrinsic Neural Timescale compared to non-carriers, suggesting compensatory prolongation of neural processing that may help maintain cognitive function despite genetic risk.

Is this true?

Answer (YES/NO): NO